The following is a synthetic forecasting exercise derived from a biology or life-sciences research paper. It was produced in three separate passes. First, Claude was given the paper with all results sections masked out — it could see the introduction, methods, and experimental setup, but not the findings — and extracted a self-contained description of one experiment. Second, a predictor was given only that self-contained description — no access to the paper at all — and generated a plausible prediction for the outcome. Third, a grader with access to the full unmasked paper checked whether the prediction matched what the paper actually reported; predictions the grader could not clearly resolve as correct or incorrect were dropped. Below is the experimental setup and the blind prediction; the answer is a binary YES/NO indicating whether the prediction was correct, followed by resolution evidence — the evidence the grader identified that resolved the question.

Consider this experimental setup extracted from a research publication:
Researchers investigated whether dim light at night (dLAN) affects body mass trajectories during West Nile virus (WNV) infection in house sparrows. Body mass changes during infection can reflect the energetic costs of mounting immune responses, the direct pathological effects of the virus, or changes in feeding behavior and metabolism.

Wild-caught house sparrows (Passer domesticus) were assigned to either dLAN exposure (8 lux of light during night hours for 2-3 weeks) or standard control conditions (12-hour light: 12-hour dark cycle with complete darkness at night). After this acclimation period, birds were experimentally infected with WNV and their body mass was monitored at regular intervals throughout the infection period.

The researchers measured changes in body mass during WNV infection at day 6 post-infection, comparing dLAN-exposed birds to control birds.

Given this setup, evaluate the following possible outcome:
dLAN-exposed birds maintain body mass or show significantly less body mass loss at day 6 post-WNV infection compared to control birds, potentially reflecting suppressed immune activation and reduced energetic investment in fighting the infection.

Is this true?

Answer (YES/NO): NO